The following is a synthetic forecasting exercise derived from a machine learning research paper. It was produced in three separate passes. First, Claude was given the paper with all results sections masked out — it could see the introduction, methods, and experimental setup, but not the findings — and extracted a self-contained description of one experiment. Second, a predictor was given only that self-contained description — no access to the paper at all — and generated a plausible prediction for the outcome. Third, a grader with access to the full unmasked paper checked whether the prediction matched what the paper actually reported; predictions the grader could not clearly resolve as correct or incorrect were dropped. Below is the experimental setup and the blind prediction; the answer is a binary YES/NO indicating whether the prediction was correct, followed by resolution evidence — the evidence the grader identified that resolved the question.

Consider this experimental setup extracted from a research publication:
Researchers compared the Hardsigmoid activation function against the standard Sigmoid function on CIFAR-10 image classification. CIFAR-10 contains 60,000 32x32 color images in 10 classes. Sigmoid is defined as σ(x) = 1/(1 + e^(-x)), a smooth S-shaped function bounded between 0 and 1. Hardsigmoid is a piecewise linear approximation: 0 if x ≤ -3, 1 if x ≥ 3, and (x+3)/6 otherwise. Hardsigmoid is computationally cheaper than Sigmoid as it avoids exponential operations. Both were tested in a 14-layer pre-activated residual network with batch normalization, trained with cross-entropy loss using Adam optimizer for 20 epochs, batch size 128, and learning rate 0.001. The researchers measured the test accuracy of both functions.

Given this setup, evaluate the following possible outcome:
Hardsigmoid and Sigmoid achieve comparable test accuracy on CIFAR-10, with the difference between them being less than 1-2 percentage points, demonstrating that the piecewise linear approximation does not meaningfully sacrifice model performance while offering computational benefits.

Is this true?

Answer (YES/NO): NO